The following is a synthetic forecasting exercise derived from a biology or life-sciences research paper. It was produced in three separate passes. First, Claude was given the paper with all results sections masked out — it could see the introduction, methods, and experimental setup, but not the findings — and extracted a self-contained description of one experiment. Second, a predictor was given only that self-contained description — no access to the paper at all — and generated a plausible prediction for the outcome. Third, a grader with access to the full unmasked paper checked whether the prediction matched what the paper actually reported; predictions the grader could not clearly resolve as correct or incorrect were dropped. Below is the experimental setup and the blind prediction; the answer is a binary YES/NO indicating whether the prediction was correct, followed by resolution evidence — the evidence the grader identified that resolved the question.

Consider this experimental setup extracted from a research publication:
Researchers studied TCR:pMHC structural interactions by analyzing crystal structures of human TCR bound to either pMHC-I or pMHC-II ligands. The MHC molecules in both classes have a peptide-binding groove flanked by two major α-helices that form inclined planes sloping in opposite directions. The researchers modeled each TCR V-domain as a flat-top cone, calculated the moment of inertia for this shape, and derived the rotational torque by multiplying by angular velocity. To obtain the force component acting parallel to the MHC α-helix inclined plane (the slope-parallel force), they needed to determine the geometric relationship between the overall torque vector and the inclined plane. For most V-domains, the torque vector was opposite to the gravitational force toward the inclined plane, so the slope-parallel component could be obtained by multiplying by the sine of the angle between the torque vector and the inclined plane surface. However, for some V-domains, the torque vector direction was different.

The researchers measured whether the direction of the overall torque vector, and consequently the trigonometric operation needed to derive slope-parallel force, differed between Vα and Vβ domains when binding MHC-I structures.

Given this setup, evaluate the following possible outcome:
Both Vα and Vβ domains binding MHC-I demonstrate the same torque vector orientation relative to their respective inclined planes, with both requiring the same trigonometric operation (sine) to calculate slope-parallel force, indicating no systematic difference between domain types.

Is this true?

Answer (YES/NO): NO